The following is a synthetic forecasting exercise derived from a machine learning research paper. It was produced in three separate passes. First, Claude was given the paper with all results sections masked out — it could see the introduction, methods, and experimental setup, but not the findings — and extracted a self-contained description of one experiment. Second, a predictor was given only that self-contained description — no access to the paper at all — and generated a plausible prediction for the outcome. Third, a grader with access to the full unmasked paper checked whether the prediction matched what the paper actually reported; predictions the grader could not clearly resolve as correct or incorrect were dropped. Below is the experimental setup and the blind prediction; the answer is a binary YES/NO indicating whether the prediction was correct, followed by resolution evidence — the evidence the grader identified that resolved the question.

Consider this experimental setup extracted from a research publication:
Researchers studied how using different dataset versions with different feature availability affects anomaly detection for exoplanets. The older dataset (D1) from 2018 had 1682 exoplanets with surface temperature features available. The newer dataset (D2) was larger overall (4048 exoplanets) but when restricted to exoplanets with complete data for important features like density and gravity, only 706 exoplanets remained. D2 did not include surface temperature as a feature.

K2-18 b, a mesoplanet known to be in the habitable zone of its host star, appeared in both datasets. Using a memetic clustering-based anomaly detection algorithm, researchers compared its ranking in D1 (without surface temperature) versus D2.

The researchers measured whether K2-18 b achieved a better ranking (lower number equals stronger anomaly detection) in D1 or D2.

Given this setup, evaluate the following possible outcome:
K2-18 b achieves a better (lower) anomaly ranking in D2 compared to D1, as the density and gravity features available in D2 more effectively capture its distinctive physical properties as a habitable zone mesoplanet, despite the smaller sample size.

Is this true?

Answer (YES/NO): YES